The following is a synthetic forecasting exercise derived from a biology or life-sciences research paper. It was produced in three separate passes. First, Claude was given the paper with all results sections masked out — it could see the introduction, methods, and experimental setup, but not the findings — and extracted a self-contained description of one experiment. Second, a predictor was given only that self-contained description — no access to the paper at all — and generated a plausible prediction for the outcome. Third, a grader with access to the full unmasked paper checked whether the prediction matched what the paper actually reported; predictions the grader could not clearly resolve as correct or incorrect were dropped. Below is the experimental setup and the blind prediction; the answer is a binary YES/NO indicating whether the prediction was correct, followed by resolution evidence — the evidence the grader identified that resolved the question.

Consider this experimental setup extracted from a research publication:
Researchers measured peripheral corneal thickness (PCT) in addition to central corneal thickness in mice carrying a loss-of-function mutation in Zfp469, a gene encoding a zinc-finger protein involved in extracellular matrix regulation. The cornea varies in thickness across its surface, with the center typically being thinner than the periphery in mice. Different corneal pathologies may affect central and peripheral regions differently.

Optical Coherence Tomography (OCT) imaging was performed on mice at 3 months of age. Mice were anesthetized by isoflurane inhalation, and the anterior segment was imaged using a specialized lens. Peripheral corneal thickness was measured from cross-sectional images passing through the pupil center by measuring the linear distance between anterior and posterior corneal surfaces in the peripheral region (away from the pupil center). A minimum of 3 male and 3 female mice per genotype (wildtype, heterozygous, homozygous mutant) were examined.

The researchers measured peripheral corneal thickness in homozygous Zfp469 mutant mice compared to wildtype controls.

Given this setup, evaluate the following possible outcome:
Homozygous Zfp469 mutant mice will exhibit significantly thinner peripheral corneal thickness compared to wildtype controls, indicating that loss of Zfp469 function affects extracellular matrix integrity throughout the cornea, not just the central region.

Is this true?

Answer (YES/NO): YES